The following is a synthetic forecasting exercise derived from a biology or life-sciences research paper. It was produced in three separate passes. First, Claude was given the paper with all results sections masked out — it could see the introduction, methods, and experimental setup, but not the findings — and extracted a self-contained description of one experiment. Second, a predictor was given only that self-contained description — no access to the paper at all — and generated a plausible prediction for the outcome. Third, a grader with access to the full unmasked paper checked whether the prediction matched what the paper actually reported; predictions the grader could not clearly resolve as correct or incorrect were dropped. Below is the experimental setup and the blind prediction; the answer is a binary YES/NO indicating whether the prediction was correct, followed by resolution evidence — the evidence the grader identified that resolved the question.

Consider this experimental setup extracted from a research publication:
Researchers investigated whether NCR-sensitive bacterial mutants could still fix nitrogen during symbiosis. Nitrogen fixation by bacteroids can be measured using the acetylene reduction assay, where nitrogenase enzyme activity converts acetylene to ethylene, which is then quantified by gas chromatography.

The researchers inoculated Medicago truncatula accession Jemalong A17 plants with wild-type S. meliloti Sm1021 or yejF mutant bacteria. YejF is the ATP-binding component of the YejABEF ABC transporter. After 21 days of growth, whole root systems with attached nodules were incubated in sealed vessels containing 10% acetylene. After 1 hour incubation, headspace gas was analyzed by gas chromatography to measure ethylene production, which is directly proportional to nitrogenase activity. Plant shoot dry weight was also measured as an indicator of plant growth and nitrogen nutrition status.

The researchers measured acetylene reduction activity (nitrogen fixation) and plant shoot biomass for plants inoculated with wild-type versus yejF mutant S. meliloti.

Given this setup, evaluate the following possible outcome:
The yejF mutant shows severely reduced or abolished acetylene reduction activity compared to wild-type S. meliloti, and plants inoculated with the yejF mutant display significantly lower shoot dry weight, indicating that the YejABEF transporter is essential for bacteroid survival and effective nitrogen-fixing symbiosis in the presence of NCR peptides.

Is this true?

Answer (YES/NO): NO